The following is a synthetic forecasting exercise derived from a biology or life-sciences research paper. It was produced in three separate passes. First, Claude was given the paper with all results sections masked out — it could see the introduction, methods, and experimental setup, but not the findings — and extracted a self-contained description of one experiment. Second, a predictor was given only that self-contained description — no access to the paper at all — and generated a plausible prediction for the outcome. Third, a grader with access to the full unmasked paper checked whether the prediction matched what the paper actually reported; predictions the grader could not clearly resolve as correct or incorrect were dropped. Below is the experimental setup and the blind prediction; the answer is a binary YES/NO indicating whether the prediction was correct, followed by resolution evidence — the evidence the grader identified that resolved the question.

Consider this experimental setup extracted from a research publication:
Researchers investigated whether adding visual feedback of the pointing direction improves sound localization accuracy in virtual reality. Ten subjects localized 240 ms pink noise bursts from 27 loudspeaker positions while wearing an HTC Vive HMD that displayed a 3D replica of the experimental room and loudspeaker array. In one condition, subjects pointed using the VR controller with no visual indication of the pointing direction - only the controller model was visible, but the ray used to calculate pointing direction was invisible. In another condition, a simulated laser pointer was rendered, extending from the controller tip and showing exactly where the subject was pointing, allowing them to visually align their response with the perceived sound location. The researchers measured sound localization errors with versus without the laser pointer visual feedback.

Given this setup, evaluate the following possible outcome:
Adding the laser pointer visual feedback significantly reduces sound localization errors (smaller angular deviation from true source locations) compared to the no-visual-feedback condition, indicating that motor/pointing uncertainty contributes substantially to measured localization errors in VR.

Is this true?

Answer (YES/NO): NO